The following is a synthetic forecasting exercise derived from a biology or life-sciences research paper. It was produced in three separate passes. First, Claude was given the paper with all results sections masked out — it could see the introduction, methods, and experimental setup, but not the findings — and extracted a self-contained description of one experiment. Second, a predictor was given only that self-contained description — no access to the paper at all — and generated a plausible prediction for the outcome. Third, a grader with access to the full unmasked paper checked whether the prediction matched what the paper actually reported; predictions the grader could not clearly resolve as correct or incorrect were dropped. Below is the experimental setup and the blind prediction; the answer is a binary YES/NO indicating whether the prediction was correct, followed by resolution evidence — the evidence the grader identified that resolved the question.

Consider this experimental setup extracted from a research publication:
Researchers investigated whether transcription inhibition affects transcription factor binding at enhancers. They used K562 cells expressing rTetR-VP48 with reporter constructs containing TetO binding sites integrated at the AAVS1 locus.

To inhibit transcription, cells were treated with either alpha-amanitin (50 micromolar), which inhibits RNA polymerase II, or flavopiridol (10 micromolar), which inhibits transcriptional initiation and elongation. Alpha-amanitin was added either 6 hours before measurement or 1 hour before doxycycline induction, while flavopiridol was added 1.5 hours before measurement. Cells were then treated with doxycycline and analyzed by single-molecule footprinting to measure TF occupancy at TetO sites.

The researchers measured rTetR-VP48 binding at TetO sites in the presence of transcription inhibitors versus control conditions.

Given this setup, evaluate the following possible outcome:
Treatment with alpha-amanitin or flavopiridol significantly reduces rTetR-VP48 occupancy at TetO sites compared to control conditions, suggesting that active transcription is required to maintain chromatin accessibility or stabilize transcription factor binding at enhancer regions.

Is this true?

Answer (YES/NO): NO